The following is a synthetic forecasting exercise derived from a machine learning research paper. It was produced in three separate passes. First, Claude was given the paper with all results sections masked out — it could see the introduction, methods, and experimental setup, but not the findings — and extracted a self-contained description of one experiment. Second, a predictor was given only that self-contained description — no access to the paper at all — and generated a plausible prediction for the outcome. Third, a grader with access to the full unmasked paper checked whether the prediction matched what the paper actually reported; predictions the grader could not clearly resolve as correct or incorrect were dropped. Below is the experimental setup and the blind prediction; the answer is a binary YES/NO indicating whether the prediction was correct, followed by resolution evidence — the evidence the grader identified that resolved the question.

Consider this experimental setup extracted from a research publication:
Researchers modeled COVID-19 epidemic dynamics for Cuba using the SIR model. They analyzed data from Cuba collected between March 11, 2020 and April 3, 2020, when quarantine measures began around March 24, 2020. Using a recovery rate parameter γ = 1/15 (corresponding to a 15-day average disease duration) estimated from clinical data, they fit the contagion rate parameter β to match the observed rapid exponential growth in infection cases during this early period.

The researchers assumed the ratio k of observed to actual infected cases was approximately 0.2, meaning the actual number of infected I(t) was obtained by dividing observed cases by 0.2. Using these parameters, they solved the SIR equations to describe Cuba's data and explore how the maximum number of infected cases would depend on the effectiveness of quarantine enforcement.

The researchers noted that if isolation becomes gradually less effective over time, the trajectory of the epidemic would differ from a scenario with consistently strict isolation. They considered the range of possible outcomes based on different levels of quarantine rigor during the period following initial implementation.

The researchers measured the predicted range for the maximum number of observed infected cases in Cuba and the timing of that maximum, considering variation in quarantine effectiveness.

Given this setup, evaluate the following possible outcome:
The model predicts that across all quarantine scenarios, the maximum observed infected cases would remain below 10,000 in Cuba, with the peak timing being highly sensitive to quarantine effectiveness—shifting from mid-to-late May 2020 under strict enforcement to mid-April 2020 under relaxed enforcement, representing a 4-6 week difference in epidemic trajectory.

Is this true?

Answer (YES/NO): NO